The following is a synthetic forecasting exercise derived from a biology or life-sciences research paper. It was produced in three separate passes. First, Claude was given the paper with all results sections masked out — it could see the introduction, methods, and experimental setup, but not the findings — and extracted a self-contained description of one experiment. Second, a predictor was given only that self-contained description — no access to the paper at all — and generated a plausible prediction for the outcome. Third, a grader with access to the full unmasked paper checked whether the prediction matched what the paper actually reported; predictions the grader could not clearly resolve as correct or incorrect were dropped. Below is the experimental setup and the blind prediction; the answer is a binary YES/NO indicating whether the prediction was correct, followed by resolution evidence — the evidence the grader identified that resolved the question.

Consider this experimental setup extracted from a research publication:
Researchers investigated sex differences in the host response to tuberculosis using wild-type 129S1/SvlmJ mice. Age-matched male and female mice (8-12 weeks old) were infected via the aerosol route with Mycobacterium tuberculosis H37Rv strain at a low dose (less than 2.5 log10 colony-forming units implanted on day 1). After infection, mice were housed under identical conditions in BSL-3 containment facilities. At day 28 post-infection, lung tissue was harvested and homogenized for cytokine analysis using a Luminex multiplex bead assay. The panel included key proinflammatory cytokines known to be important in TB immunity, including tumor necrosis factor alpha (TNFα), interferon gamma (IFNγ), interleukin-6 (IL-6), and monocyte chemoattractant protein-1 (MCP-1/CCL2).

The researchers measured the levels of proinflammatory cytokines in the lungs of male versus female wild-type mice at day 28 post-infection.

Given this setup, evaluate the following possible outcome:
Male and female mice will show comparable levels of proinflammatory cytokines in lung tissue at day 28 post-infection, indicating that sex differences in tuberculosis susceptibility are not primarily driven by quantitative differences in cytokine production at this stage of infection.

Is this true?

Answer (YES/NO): NO